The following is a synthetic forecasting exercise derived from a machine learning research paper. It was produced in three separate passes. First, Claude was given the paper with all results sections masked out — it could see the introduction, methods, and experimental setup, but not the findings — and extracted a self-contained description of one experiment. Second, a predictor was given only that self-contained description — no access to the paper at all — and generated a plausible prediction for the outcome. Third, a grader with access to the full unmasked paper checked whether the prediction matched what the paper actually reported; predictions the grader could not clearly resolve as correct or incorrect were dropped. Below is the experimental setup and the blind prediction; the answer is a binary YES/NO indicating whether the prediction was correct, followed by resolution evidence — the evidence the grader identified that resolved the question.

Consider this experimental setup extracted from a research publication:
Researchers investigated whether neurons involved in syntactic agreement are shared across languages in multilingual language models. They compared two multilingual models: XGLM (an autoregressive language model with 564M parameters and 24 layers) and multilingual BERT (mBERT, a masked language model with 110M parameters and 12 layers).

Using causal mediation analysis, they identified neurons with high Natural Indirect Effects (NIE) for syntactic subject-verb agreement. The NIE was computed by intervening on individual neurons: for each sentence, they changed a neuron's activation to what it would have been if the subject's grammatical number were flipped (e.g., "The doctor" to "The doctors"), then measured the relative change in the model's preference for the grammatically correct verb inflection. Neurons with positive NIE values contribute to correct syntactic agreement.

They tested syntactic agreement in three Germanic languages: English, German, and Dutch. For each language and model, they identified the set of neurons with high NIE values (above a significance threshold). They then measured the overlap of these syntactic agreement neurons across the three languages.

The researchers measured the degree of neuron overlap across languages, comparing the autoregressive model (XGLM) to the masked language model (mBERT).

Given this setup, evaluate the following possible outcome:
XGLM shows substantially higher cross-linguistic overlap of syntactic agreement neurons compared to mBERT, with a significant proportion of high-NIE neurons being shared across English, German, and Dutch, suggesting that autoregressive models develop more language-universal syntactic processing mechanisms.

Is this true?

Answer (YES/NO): YES